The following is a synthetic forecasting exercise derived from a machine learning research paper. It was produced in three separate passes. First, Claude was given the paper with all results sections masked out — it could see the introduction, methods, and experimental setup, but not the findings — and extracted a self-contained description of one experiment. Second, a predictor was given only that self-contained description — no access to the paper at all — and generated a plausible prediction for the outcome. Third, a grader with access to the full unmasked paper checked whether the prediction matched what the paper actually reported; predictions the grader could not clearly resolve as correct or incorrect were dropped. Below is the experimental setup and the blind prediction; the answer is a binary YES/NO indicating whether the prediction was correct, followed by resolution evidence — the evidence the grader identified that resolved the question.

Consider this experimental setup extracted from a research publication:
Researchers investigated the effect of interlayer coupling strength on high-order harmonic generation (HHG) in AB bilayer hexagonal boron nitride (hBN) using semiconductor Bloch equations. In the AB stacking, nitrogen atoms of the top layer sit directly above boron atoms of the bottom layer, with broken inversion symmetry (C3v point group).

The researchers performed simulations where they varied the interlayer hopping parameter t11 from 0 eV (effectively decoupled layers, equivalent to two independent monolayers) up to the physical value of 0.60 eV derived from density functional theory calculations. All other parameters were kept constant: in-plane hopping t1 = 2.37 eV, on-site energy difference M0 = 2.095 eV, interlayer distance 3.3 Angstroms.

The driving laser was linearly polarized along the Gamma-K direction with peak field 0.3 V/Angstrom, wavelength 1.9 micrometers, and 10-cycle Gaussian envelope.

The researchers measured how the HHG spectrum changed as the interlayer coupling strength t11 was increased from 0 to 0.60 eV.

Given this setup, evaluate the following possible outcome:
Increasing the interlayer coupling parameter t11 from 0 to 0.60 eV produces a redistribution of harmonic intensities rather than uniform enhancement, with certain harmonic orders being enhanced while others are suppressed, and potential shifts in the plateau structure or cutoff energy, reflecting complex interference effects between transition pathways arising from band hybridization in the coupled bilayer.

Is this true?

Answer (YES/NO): YES